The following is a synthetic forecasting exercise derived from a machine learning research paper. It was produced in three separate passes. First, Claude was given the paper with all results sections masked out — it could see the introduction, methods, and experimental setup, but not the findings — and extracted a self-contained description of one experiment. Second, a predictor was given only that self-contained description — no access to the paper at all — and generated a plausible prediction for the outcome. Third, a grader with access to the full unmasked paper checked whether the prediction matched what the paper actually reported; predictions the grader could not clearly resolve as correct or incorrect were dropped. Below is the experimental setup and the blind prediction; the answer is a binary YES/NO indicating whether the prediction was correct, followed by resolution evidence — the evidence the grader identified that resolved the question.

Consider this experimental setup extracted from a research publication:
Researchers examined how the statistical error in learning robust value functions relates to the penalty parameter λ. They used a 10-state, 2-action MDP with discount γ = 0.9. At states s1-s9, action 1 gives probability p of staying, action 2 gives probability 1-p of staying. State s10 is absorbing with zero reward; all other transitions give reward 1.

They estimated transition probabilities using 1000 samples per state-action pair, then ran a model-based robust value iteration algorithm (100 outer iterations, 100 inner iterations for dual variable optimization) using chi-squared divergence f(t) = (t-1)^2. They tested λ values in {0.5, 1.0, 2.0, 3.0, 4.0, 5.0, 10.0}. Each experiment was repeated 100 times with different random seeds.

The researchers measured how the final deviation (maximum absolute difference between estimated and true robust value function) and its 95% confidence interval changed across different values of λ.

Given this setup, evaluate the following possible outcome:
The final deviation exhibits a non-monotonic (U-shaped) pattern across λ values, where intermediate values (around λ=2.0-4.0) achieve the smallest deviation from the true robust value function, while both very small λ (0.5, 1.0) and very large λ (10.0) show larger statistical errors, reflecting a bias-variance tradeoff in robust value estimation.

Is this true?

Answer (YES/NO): NO